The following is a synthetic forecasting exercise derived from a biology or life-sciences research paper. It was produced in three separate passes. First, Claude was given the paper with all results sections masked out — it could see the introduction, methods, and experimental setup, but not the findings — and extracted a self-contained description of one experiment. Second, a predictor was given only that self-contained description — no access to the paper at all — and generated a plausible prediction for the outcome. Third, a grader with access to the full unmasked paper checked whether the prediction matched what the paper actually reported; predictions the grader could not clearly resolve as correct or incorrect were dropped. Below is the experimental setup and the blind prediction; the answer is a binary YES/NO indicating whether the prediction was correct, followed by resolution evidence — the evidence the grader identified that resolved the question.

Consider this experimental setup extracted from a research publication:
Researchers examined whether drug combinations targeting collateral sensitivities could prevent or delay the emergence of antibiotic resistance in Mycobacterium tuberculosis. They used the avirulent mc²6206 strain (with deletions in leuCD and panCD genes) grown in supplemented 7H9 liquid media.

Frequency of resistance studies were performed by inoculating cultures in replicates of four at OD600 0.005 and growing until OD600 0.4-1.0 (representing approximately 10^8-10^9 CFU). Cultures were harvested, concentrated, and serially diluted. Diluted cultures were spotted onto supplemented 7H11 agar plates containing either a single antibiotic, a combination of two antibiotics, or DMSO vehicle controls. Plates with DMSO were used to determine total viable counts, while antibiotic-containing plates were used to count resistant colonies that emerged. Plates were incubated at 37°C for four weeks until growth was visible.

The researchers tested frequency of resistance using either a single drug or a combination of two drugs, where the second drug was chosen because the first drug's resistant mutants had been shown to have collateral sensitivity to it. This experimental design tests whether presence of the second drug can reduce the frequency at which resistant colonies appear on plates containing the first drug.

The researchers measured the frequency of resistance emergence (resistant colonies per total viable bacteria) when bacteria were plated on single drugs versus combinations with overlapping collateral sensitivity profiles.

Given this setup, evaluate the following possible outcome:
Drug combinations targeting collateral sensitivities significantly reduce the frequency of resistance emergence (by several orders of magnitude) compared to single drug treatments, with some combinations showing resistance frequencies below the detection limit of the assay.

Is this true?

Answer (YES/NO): YES